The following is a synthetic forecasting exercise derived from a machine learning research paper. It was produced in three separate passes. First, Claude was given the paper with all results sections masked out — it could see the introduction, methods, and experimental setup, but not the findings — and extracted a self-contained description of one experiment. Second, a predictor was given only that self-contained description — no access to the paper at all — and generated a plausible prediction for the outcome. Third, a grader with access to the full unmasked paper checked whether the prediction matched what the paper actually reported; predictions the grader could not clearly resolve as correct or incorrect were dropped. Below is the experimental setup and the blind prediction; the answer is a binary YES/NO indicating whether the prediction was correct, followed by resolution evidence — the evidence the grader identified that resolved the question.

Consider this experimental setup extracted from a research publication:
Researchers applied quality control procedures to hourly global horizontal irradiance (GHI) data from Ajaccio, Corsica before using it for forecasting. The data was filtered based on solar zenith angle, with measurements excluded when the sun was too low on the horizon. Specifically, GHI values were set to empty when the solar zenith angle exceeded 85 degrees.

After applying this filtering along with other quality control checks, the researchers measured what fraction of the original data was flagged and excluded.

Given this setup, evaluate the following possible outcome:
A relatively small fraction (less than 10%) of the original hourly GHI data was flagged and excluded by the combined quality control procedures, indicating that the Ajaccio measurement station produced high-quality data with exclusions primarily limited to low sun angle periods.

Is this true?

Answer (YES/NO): YES